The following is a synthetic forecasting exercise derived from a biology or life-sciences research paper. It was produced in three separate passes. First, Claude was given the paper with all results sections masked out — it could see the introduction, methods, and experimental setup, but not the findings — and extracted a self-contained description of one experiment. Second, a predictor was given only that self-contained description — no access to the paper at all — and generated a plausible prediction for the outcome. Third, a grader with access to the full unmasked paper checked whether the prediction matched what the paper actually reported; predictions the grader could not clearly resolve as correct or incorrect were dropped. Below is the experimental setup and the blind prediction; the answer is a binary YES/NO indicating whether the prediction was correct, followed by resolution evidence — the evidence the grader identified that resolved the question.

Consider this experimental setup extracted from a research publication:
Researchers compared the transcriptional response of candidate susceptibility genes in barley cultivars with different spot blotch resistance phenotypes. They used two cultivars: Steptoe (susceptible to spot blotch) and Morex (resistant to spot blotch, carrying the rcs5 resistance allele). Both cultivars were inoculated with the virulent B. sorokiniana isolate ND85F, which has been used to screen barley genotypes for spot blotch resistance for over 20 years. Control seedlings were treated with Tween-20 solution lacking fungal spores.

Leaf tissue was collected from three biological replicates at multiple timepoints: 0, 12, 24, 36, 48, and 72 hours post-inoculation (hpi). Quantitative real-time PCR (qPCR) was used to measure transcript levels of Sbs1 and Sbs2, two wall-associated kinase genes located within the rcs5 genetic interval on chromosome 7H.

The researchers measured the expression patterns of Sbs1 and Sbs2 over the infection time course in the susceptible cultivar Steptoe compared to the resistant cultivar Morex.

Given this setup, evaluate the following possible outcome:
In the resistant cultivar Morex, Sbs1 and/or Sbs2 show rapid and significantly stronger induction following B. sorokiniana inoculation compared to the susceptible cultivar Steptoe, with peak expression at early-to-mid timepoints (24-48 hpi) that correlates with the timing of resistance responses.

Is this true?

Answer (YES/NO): NO